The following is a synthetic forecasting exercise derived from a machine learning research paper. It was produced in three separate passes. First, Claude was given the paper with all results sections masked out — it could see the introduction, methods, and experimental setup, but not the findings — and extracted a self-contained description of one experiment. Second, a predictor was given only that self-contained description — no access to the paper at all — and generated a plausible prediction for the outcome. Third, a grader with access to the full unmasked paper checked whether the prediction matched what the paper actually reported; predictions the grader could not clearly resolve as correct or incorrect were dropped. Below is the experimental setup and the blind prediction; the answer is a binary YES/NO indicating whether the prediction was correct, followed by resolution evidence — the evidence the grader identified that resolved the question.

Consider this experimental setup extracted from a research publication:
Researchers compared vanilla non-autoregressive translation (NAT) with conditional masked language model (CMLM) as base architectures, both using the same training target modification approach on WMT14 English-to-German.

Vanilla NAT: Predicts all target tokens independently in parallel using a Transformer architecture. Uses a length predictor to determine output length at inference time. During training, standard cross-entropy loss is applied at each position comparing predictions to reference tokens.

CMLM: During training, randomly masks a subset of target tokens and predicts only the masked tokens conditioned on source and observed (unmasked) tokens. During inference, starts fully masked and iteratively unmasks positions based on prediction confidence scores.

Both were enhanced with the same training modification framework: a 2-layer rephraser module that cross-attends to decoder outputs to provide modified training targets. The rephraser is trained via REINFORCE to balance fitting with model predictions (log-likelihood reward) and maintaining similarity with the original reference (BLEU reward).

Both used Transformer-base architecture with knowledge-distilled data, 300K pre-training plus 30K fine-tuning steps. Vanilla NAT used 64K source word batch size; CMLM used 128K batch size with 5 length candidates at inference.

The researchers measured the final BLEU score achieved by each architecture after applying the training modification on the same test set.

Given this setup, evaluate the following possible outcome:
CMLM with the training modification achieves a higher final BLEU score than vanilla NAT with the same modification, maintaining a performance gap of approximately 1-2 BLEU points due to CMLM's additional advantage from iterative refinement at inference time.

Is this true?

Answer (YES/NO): NO